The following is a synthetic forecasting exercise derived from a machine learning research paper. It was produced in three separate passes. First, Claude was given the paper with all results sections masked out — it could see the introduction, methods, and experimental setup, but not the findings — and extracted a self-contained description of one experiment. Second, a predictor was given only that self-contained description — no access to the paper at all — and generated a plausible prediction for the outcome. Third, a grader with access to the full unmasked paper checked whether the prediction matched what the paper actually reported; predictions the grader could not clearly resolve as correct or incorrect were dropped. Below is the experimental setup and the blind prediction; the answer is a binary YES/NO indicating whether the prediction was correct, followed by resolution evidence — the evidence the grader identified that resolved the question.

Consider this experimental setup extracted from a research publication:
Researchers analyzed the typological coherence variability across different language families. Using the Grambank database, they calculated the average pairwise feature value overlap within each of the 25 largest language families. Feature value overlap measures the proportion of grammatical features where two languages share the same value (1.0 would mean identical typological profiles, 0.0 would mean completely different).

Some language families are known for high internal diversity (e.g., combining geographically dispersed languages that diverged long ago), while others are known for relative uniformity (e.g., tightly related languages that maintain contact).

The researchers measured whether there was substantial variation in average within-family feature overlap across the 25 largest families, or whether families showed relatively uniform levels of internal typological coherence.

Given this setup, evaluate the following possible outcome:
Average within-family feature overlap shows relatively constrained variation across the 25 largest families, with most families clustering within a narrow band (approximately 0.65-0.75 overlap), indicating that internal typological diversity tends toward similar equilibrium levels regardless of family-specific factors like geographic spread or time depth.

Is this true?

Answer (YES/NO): NO